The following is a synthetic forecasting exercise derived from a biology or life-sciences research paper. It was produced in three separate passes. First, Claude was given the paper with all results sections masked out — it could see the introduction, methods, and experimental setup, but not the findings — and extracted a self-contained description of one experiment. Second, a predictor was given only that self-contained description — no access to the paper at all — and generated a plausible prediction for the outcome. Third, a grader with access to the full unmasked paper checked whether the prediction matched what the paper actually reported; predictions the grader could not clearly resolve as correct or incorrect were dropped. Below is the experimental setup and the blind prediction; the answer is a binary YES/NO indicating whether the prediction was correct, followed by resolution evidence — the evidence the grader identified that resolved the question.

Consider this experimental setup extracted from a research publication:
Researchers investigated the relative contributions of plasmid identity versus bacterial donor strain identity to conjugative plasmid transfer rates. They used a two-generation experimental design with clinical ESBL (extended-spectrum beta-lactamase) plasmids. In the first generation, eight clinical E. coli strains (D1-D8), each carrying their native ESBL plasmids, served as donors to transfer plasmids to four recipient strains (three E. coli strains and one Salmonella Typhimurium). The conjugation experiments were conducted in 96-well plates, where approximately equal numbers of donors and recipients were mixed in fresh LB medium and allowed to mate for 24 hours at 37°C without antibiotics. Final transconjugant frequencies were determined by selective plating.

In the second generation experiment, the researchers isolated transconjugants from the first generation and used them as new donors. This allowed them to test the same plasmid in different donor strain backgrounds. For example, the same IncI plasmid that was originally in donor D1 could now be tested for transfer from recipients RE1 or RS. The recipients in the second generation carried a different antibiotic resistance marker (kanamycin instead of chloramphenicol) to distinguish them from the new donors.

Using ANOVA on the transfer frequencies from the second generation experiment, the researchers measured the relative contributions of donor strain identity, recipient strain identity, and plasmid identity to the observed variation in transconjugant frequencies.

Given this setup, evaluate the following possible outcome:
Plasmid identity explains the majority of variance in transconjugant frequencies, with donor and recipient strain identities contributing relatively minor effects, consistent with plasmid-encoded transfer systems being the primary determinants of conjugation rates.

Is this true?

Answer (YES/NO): NO